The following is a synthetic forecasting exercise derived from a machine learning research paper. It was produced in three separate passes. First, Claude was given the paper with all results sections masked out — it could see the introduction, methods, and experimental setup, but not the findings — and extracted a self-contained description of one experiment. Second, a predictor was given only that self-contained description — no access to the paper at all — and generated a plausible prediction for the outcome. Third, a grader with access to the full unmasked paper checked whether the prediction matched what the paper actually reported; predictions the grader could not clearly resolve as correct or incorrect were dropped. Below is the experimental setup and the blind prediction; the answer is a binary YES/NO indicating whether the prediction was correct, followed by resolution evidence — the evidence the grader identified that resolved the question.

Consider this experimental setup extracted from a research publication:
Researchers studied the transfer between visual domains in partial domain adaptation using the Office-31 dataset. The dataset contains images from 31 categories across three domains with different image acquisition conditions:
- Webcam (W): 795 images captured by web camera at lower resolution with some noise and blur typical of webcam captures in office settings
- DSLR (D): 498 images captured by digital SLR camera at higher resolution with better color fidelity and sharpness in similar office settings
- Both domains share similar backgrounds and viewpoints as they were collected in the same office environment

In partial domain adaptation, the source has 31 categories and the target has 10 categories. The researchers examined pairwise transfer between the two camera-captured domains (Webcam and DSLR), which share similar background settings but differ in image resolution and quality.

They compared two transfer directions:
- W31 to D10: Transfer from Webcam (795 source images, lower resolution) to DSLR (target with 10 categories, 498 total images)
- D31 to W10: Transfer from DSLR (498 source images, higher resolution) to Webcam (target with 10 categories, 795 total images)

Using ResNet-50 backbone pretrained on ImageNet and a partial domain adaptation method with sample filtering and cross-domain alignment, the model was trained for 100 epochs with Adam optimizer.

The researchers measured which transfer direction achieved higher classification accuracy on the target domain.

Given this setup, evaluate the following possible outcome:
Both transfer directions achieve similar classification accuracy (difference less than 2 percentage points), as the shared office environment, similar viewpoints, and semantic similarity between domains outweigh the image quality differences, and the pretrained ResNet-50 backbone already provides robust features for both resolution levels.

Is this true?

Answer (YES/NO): YES